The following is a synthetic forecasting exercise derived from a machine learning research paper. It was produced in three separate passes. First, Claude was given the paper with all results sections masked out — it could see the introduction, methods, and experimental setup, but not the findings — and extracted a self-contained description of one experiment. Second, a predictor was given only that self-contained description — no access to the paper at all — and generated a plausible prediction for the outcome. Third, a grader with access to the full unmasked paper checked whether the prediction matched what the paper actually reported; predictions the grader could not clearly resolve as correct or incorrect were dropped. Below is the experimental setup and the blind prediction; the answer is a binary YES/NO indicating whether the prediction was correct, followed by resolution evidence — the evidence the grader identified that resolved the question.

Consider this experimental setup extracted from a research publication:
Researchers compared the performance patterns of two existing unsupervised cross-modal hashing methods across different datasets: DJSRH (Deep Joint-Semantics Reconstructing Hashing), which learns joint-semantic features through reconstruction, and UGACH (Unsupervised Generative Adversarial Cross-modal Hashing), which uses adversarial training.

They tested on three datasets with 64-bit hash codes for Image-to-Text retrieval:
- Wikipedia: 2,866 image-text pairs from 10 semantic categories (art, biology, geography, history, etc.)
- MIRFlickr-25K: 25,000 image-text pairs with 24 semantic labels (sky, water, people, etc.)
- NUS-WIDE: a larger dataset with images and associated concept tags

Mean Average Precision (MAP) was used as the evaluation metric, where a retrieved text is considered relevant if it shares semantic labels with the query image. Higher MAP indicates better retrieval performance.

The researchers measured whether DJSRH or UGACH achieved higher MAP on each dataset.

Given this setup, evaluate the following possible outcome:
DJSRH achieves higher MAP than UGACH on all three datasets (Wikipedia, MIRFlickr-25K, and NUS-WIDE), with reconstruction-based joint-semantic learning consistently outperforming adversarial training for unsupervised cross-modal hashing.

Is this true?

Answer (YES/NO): NO